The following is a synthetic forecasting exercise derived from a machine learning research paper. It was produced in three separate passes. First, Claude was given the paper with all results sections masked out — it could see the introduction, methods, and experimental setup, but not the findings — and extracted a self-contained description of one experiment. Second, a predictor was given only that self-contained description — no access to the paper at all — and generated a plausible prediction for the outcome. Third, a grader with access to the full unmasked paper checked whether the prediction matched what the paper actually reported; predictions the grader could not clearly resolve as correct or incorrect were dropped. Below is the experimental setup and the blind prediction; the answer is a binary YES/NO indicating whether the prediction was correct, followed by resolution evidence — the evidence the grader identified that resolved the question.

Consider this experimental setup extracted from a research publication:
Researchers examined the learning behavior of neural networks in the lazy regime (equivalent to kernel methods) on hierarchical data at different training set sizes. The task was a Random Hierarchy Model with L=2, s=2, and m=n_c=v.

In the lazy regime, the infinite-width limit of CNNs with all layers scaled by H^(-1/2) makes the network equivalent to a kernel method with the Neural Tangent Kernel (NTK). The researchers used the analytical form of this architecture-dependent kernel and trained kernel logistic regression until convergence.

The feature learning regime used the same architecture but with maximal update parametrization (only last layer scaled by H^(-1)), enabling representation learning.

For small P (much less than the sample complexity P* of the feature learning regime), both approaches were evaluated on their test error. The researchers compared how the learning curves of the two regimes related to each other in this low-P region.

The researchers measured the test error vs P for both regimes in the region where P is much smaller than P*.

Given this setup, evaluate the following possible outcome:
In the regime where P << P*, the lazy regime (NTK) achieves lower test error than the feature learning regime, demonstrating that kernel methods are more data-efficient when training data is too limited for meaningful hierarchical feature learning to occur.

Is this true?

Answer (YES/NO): NO